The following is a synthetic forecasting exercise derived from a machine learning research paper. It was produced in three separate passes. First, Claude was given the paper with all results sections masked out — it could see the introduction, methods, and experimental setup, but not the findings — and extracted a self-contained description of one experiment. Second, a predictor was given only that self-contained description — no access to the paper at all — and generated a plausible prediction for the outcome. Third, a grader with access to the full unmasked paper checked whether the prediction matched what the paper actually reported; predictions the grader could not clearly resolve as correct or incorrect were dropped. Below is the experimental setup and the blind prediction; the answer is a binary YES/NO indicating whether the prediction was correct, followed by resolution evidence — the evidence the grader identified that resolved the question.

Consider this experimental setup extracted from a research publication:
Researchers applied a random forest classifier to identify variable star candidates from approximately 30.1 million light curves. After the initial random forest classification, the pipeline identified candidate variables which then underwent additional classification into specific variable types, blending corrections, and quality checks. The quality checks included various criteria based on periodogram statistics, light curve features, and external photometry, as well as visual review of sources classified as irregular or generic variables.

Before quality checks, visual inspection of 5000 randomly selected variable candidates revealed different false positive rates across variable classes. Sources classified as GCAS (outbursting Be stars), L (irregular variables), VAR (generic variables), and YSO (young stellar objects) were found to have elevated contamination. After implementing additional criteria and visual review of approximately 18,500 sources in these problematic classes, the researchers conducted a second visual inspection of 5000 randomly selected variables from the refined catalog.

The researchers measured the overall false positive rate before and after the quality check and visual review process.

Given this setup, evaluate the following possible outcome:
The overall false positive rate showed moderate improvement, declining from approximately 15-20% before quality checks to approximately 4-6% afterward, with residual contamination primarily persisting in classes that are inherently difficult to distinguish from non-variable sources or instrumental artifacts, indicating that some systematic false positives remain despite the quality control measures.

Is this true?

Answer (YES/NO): NO